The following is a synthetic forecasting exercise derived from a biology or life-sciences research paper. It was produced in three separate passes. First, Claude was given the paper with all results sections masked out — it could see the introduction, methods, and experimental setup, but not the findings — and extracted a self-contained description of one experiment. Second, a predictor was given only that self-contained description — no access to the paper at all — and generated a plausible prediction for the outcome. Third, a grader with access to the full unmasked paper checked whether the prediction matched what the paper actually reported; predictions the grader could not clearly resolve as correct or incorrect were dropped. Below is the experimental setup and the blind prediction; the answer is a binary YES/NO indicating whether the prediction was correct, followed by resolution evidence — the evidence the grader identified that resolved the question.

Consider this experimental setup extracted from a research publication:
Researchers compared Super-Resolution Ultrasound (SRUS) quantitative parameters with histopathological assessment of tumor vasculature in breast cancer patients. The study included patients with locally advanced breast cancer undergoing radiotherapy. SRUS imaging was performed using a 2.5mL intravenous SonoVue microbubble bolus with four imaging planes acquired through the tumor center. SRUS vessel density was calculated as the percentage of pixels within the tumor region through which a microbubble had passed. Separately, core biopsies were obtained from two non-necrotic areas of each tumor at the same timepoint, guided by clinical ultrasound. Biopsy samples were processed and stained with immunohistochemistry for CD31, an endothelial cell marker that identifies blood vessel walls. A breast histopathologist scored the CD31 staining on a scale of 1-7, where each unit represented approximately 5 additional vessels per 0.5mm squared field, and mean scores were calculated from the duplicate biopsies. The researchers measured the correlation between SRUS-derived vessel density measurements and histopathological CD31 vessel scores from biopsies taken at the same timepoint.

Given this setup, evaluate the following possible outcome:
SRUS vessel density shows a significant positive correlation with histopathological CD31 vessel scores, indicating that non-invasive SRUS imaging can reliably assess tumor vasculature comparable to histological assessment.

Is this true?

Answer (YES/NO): NO